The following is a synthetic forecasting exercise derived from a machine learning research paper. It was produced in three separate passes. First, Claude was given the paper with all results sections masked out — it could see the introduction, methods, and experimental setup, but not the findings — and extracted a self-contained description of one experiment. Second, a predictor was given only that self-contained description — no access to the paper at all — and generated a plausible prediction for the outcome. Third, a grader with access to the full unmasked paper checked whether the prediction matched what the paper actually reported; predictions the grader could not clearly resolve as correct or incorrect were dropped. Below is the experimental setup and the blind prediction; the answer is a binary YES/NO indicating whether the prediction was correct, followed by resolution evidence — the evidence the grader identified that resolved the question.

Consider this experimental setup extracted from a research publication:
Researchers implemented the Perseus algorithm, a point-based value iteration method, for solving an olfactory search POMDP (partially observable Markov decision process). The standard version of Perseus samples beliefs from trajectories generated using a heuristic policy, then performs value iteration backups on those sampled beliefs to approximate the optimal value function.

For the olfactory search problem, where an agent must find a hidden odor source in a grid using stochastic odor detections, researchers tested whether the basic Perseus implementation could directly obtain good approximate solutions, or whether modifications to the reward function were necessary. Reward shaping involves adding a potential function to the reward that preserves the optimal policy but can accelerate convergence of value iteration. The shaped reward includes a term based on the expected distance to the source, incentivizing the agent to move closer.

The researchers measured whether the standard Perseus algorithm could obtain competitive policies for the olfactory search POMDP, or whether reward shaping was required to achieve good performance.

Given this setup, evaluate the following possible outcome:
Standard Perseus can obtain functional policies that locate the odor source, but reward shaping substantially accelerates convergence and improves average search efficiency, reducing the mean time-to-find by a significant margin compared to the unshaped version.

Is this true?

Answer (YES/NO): NO